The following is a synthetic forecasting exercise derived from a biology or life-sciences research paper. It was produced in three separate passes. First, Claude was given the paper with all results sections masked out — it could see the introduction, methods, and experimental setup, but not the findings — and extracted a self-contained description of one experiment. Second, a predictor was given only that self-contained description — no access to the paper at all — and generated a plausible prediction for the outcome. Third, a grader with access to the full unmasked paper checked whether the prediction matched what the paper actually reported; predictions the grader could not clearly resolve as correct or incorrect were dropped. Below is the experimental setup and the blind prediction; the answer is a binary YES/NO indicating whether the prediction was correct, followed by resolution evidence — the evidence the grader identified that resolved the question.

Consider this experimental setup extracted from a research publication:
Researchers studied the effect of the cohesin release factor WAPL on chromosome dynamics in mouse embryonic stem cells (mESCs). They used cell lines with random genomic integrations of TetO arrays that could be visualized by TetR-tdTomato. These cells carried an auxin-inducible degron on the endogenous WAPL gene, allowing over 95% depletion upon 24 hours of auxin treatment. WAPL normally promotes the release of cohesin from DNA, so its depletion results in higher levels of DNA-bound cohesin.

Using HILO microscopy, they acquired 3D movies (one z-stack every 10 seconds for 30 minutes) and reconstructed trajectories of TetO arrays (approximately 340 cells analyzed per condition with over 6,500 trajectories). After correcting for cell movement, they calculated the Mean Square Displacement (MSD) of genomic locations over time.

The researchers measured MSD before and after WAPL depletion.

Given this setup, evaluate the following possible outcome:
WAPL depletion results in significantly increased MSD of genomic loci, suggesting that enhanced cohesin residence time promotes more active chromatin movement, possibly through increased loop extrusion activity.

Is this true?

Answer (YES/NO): NO